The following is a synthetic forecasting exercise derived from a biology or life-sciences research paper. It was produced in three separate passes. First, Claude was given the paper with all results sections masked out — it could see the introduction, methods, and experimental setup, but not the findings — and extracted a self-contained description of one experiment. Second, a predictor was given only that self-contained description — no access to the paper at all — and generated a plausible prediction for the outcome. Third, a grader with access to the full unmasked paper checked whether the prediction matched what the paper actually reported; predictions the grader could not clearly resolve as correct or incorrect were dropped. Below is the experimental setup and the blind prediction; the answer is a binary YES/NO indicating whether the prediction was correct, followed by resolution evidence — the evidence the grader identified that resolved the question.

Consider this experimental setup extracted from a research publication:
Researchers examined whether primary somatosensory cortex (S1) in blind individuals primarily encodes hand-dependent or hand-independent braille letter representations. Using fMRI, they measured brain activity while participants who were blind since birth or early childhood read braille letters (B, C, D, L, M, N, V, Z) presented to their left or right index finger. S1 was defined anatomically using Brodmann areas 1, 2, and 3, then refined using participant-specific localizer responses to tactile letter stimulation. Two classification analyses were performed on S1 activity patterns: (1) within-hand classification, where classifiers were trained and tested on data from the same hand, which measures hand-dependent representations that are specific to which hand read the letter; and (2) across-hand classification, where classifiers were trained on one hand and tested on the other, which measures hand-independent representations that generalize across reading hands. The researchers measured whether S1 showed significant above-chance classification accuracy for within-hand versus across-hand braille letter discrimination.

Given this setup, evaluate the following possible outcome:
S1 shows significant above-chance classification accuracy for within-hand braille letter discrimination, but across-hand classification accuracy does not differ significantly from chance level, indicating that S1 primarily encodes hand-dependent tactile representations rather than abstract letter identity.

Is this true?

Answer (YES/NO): YES